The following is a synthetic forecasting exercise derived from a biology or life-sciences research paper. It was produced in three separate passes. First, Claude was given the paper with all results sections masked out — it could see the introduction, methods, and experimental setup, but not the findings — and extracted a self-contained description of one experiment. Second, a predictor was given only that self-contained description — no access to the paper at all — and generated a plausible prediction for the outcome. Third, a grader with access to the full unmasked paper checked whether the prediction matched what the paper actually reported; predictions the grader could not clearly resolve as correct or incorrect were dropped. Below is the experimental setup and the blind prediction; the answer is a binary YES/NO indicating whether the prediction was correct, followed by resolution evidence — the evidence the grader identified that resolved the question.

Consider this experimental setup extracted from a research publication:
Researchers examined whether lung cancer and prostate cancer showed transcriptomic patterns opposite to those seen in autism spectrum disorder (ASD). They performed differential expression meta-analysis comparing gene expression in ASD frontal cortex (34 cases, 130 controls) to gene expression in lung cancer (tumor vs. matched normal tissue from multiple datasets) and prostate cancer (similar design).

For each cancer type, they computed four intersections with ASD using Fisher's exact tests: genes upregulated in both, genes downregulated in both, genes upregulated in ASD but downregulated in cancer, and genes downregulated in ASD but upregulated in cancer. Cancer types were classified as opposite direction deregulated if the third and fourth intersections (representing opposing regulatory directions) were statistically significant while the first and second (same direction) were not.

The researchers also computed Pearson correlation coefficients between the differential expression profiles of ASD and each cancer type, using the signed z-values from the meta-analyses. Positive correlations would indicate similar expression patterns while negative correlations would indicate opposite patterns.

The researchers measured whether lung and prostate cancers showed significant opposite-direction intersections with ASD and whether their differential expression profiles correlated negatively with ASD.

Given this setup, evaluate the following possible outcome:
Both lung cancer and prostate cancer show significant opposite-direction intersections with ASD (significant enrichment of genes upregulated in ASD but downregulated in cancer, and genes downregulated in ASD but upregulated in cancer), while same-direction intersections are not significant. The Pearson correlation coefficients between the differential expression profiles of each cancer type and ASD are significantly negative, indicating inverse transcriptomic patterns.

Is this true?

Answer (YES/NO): YES